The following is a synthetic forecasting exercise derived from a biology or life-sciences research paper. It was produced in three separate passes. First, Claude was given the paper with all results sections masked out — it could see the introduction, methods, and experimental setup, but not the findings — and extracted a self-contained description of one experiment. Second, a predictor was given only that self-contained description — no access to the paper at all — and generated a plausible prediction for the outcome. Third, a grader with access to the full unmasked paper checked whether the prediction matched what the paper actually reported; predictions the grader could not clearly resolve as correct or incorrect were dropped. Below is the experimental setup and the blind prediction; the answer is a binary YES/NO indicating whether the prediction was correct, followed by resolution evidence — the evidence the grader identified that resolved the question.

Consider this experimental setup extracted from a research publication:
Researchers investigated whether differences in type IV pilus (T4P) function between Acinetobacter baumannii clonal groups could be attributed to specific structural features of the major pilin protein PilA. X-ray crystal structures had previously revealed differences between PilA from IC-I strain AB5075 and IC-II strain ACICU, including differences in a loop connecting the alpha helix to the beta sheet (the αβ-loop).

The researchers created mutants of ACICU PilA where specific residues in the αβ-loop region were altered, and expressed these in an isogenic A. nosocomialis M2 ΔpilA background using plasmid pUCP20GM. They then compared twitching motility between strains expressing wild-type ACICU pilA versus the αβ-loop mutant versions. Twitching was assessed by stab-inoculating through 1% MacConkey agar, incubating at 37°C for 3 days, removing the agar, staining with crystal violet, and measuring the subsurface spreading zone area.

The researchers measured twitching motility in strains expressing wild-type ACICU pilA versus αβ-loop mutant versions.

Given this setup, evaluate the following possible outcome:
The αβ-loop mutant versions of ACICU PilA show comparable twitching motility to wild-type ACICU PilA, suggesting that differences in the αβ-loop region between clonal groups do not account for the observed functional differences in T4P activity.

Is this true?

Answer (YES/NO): NO